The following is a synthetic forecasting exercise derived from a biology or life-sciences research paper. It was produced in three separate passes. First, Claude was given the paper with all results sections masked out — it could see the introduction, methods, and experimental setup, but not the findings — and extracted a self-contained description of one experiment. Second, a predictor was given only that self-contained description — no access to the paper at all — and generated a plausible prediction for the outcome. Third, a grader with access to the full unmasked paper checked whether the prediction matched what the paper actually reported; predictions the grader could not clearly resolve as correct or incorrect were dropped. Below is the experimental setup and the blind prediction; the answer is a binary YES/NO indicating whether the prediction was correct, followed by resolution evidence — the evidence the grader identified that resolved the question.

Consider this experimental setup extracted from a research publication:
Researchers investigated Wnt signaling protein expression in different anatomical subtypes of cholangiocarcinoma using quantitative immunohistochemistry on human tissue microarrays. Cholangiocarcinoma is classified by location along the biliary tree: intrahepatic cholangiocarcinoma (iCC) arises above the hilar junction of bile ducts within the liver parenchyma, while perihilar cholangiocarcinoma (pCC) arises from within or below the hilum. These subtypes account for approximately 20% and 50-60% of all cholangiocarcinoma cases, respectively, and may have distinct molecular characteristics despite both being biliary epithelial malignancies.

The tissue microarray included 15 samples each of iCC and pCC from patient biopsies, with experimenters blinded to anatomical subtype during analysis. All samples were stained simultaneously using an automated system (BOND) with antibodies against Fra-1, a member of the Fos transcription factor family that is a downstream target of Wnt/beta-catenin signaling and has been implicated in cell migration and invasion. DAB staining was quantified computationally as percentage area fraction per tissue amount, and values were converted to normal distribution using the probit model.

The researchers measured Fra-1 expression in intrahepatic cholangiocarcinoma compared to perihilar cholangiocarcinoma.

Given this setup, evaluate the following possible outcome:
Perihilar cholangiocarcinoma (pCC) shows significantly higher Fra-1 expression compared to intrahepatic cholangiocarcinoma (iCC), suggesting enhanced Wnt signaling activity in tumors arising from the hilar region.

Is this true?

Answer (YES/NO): NO